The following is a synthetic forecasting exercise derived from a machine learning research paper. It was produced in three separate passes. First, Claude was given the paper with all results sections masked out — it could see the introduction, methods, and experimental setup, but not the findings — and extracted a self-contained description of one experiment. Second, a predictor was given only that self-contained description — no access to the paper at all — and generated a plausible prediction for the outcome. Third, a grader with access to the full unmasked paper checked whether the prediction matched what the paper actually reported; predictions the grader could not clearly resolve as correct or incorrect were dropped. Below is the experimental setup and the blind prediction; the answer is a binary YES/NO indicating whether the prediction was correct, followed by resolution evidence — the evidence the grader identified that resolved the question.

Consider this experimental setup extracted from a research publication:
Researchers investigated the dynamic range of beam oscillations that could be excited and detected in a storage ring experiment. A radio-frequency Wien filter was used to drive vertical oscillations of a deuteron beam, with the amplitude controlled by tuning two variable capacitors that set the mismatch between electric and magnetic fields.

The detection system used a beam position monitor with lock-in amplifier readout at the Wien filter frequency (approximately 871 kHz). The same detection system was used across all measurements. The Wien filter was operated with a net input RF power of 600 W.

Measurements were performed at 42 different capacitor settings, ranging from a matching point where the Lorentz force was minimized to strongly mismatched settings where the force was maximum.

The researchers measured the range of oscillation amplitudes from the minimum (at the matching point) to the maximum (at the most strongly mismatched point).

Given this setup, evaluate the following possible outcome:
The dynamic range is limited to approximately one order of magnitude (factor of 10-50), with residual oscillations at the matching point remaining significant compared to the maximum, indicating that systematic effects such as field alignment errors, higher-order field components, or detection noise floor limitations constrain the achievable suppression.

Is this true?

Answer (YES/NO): NO